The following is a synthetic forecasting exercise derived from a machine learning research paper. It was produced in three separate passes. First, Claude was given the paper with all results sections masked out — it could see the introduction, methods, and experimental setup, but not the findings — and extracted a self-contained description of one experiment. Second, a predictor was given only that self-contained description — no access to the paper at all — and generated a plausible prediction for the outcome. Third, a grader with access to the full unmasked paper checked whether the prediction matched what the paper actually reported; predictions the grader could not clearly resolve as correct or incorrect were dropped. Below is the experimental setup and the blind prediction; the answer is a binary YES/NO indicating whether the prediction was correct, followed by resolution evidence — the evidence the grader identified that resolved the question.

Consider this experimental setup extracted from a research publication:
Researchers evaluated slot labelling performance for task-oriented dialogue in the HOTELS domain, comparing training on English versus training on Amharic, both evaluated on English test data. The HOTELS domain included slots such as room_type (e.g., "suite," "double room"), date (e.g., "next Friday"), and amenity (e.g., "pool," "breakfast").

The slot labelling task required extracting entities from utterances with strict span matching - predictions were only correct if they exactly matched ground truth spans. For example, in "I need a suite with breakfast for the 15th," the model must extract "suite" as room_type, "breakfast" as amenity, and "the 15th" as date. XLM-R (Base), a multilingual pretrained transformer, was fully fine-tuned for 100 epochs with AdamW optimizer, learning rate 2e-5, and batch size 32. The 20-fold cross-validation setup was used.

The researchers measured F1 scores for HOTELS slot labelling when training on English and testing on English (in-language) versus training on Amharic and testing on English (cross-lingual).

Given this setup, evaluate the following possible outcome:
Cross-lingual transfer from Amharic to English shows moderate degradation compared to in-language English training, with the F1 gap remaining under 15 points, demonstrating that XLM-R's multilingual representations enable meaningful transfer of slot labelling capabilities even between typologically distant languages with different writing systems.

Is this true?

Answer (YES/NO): NO